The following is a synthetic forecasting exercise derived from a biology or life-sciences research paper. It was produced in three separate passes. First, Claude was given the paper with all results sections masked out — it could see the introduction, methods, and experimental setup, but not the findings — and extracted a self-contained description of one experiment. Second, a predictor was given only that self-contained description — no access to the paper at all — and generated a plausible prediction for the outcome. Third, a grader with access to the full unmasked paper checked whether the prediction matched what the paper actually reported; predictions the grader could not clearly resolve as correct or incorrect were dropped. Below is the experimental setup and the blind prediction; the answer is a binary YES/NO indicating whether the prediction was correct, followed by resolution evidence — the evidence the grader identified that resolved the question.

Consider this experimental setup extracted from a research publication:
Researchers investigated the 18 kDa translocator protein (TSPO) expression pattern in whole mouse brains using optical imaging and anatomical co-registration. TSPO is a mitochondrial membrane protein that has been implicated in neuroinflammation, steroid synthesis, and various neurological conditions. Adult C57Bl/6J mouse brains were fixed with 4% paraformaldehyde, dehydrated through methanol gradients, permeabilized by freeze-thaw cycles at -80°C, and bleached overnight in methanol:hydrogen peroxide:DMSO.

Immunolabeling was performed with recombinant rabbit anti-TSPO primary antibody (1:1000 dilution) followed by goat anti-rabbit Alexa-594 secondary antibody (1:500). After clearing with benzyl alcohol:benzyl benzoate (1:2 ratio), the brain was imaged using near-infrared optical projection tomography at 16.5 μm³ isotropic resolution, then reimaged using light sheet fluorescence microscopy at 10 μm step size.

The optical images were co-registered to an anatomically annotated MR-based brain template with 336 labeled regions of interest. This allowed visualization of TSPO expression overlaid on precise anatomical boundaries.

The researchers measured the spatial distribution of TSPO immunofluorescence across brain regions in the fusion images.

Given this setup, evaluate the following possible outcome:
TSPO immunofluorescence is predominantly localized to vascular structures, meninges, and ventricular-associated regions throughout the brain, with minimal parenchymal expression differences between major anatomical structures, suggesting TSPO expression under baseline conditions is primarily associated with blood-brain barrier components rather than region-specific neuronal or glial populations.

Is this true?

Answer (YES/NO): NO